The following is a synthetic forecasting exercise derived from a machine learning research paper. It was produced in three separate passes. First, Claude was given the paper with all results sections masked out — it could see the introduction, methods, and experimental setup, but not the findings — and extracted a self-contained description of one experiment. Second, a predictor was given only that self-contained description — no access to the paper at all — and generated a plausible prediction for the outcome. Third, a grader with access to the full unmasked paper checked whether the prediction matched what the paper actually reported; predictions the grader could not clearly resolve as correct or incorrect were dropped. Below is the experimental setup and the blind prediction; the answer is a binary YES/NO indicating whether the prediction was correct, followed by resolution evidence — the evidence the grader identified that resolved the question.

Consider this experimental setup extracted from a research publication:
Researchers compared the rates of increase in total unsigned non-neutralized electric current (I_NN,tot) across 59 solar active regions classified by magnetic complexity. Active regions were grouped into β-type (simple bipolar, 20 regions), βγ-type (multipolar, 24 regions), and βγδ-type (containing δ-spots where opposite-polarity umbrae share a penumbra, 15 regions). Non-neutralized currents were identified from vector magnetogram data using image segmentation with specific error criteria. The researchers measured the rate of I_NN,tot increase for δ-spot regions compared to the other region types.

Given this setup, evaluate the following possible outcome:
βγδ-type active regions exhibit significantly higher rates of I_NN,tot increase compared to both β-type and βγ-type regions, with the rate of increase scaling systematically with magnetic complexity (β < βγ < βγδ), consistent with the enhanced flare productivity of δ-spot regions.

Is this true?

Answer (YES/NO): NO